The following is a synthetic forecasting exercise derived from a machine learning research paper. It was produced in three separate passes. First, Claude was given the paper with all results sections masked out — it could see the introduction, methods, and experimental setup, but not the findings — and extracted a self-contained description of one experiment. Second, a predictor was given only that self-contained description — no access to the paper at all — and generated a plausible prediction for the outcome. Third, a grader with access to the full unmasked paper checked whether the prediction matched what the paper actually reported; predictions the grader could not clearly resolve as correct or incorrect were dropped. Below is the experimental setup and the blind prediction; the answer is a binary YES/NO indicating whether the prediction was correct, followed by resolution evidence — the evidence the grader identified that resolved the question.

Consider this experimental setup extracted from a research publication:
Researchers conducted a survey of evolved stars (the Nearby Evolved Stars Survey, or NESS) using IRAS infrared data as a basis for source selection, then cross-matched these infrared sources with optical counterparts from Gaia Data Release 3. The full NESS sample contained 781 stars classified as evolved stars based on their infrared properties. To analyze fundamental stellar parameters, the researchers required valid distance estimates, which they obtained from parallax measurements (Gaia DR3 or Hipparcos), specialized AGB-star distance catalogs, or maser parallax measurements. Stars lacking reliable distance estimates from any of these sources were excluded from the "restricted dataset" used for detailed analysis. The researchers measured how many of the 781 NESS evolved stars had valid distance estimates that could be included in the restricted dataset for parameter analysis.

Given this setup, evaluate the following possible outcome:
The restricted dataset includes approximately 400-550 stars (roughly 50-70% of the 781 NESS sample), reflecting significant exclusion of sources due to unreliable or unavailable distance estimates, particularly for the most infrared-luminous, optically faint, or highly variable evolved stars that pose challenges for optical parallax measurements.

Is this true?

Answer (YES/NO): NO